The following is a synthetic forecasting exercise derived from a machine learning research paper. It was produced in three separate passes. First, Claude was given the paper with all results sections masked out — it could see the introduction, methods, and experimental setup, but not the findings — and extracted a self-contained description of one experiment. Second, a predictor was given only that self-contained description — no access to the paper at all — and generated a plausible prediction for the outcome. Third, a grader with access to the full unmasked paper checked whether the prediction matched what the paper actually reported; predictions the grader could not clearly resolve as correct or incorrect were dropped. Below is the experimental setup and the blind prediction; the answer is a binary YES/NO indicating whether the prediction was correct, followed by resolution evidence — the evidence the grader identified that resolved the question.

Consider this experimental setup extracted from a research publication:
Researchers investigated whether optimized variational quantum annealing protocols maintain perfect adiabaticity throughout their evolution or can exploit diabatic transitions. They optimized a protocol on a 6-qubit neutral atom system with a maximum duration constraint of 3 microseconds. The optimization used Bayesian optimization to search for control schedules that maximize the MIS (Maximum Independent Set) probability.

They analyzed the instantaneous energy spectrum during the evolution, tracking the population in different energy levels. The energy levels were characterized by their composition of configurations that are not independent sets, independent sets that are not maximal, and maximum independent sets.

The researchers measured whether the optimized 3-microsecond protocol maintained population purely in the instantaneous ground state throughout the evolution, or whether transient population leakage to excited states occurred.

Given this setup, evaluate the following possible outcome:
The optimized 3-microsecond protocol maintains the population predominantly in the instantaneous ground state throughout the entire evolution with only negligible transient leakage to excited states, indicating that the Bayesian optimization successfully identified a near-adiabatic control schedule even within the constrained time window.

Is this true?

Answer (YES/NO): NO